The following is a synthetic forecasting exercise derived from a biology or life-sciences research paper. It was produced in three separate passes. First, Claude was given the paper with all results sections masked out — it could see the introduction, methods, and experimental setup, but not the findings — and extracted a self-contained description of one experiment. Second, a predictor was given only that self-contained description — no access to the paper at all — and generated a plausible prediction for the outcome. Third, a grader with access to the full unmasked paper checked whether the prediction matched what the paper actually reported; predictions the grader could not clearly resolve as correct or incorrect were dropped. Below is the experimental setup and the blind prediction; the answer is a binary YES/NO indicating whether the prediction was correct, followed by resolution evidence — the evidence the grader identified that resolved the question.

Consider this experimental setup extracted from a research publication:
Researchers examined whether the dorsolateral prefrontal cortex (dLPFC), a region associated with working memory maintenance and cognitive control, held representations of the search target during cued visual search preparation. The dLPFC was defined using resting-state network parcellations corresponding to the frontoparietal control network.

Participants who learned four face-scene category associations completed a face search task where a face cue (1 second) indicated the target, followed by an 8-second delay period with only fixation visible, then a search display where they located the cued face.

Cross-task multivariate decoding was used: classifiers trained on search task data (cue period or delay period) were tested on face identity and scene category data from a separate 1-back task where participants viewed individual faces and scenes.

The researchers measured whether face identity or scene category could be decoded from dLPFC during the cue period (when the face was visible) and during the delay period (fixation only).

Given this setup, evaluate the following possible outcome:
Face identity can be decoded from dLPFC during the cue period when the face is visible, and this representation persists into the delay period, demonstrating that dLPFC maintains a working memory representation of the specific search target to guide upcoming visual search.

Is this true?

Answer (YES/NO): NO